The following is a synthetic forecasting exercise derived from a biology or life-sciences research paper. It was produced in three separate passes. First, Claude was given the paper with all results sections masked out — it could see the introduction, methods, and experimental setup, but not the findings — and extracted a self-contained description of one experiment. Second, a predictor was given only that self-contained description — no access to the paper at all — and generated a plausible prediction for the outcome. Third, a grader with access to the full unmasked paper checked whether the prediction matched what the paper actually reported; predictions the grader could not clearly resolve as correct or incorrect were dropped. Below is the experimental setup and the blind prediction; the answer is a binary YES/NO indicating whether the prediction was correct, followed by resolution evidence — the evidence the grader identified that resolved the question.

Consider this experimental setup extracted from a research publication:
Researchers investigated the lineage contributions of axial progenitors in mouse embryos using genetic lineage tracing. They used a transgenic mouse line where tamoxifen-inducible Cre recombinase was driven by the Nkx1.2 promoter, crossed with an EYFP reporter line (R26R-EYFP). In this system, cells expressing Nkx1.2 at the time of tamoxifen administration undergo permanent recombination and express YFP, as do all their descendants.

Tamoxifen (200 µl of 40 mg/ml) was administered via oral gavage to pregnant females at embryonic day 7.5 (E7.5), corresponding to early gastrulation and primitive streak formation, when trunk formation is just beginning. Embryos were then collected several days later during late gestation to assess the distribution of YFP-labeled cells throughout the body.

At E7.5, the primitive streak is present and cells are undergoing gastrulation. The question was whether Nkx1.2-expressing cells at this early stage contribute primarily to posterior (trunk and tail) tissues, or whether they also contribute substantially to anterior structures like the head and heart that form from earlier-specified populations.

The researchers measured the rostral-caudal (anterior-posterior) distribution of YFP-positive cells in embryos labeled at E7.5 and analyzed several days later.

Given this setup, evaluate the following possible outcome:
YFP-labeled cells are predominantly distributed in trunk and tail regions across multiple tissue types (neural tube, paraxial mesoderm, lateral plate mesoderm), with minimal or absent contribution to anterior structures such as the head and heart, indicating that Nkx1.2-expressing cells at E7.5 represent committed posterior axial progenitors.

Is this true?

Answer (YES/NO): YES